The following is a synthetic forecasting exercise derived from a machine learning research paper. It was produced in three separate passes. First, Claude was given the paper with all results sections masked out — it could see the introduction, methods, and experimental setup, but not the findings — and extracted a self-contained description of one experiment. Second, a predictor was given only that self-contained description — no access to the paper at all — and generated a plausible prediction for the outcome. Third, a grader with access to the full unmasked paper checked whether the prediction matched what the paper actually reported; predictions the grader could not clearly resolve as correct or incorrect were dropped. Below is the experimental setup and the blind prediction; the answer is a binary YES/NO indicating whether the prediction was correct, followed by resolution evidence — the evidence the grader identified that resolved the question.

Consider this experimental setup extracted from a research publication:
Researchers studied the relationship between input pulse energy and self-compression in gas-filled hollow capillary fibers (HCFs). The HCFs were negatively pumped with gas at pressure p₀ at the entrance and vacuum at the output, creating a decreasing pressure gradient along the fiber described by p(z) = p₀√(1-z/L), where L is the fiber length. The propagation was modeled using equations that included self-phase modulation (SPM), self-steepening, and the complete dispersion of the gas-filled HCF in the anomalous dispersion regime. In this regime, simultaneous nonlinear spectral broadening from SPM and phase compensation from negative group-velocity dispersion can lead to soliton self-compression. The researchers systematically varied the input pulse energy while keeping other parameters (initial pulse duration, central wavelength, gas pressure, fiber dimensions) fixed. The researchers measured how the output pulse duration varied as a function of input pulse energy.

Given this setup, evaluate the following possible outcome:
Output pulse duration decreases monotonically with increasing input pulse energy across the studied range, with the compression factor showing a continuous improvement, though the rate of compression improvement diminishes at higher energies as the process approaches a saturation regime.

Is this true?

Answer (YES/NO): NO